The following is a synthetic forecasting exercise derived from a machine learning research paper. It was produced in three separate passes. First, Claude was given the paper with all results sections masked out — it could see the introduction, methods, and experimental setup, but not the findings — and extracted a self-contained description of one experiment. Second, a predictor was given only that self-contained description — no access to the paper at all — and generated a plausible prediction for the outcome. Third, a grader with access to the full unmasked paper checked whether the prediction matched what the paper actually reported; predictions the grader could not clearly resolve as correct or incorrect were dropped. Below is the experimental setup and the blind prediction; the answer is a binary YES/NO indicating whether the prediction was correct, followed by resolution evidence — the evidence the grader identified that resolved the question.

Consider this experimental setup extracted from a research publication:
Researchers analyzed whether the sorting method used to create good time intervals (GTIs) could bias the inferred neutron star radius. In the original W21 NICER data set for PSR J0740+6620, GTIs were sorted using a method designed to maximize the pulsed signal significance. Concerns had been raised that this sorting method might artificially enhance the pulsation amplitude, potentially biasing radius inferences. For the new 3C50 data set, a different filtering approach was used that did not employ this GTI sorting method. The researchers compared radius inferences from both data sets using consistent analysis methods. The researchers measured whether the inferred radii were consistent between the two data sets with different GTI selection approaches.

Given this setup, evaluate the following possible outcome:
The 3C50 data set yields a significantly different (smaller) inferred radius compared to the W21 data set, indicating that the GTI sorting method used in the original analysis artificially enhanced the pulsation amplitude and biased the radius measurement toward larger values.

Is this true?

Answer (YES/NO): NO